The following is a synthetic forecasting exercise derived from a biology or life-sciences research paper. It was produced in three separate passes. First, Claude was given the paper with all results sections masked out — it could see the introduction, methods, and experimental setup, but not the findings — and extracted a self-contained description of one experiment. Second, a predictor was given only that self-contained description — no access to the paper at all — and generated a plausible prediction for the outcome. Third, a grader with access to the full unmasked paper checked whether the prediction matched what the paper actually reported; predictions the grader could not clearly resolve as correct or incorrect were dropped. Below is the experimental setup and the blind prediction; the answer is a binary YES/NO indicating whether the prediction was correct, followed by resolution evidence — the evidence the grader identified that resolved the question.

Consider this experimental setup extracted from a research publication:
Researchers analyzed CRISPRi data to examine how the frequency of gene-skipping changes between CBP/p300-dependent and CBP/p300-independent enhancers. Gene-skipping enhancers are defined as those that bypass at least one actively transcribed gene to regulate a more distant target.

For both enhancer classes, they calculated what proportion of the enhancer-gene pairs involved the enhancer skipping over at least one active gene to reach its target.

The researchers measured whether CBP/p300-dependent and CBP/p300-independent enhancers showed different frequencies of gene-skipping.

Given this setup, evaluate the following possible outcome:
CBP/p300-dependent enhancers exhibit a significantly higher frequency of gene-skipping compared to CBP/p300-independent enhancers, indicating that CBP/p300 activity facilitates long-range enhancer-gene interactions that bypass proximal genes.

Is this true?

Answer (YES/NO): NO